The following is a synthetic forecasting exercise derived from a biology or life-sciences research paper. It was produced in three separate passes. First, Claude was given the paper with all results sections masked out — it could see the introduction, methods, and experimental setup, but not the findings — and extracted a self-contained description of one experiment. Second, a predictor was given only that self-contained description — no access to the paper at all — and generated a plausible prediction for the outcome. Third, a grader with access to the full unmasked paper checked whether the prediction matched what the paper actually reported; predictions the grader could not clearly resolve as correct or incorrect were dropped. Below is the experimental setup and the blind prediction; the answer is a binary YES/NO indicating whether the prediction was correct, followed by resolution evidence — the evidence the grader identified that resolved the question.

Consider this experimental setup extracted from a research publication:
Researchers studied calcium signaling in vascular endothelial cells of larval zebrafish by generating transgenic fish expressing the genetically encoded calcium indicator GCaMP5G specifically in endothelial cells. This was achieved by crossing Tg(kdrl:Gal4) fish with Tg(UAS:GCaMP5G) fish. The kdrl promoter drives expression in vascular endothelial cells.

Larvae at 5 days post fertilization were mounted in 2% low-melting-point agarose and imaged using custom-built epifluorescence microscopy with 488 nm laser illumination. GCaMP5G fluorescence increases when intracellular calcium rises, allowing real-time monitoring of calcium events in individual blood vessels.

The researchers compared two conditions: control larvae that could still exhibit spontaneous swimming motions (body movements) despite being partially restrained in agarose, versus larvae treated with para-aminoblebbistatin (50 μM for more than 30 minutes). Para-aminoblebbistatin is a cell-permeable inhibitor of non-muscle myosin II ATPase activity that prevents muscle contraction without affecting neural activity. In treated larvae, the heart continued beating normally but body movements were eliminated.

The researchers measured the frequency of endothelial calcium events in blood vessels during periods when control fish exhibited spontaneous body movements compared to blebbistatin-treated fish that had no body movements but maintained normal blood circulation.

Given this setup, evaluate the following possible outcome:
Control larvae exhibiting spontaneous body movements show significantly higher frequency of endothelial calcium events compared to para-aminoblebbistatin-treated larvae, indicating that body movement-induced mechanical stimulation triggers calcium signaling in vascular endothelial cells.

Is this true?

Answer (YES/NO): YES